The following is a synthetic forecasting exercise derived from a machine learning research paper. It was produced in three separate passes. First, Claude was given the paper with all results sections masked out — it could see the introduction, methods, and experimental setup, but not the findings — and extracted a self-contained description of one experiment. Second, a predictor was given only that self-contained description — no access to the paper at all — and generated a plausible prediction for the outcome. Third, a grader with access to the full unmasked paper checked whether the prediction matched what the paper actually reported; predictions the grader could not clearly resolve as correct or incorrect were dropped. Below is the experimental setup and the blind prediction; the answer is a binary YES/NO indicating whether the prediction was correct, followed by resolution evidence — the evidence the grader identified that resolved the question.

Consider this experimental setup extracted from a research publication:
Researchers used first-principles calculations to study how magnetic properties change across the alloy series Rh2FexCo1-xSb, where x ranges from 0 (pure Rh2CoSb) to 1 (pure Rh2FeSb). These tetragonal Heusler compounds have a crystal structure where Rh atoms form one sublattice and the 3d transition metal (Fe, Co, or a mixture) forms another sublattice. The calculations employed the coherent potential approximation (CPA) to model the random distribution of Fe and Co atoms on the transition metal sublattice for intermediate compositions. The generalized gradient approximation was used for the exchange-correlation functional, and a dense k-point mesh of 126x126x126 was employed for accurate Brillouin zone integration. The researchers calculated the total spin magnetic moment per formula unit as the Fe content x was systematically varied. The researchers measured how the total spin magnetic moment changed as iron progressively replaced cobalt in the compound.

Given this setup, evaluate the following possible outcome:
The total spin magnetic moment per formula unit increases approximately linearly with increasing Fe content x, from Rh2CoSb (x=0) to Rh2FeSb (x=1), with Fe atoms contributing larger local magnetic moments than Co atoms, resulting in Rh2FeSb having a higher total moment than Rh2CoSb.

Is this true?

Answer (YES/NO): YES